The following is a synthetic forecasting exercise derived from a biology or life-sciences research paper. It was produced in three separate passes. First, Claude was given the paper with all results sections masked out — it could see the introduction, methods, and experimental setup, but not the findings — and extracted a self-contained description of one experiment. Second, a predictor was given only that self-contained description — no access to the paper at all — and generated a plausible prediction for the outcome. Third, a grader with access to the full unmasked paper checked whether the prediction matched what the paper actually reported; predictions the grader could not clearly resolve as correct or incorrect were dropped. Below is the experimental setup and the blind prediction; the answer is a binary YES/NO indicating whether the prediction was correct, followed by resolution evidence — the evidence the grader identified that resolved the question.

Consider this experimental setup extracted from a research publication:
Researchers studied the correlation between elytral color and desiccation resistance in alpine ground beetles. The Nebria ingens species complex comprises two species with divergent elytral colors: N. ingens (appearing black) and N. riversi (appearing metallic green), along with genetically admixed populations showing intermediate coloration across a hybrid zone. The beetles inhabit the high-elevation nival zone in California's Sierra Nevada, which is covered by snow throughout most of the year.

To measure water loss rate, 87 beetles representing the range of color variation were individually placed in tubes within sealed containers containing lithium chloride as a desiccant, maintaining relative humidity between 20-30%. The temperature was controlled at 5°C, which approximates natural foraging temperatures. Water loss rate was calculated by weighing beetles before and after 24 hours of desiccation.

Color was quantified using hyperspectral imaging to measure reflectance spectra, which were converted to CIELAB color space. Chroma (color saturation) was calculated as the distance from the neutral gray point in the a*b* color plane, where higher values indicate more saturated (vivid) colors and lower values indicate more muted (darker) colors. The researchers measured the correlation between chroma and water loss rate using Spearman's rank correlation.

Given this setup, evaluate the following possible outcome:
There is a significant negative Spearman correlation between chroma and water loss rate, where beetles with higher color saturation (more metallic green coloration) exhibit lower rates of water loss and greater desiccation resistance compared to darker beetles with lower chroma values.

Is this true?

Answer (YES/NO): NO